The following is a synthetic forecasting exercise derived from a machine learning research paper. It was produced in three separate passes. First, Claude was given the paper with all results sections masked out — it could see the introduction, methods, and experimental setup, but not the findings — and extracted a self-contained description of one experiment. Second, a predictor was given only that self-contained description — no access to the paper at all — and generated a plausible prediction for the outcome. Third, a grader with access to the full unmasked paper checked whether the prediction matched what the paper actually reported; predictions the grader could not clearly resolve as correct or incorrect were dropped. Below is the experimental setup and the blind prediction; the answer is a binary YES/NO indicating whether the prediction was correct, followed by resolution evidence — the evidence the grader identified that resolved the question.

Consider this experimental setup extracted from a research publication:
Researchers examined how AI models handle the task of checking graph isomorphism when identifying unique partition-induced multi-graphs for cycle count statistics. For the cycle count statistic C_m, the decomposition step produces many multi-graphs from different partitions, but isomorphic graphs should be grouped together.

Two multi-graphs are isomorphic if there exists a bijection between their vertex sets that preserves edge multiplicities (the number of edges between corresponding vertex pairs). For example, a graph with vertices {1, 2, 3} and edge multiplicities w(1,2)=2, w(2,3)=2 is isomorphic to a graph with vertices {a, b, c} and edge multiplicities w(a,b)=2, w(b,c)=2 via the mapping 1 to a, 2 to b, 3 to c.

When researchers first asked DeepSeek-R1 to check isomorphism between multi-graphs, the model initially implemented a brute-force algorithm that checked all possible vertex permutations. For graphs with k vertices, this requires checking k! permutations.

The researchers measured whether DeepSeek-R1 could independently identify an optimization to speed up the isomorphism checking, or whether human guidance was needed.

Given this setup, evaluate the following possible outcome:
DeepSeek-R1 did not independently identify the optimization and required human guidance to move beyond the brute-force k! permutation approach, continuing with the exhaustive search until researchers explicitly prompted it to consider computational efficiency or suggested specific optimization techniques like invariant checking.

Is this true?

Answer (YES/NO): YES